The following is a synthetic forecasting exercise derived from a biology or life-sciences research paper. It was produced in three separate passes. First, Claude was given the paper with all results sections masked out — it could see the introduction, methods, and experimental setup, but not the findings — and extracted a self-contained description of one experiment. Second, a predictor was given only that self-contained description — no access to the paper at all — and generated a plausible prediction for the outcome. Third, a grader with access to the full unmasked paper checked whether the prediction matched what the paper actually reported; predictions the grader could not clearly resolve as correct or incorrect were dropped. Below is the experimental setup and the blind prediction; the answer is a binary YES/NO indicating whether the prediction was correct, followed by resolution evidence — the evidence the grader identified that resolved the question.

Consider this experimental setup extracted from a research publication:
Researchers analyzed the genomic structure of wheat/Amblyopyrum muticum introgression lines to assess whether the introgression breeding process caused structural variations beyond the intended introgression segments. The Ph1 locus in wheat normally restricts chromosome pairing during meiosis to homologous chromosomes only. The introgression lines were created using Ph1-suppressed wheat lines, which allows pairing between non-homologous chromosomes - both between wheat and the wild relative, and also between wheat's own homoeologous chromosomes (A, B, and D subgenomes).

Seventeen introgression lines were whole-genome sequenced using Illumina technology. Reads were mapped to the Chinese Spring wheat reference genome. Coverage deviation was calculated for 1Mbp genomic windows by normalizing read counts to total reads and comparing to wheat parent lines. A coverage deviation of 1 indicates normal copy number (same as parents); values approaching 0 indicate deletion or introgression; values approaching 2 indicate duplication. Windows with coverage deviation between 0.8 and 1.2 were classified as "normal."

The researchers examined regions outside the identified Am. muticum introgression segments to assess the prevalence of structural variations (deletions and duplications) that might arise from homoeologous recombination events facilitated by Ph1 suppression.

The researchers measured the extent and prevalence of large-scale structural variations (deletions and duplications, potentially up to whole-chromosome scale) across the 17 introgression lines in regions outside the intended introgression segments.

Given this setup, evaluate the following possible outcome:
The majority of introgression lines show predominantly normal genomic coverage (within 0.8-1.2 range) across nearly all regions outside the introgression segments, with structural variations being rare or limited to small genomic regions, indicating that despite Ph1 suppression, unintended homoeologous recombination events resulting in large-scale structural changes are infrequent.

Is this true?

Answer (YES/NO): NO